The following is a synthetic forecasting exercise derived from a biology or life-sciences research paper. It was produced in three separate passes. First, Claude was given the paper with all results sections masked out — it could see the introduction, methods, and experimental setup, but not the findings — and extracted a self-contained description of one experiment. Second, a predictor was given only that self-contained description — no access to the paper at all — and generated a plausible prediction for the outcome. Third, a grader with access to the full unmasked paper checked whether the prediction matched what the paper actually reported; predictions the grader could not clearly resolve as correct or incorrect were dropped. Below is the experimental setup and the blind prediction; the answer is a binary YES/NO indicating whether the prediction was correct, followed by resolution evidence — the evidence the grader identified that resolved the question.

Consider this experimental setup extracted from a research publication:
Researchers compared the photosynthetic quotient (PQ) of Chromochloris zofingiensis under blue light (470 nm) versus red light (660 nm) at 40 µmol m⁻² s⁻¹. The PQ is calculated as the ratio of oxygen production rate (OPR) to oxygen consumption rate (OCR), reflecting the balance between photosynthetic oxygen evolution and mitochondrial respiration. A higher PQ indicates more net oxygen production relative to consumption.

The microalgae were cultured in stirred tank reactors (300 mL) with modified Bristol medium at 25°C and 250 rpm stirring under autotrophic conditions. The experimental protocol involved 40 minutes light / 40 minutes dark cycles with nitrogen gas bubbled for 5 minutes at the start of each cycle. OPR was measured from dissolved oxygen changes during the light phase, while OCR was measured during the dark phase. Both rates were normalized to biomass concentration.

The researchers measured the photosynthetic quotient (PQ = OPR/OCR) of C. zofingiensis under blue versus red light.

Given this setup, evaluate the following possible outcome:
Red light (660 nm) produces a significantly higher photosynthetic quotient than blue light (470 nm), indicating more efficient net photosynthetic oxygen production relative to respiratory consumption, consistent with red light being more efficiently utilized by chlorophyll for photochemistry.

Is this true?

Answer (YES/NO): NO